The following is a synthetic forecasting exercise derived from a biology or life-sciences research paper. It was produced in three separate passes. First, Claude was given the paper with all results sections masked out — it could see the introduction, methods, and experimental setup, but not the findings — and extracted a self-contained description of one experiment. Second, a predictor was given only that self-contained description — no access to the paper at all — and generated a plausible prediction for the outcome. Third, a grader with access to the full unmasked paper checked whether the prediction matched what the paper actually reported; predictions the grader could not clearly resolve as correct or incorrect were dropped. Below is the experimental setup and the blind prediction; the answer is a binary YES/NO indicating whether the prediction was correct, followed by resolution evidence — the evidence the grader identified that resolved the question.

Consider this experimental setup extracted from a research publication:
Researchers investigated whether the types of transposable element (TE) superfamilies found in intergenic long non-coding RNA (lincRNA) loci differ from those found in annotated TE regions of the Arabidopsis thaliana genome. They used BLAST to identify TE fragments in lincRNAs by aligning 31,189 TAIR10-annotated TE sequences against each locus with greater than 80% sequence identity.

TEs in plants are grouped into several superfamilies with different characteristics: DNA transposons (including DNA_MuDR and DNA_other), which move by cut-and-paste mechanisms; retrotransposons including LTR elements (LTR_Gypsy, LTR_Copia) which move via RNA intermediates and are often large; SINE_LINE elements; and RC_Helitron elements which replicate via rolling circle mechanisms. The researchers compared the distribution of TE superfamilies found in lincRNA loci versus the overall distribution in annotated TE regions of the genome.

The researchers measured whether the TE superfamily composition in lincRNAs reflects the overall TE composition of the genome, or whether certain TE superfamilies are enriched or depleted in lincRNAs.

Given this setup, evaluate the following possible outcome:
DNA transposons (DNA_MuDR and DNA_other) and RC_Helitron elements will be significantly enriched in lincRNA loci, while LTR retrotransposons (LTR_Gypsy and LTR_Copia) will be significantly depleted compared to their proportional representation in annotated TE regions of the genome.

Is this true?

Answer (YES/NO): NO